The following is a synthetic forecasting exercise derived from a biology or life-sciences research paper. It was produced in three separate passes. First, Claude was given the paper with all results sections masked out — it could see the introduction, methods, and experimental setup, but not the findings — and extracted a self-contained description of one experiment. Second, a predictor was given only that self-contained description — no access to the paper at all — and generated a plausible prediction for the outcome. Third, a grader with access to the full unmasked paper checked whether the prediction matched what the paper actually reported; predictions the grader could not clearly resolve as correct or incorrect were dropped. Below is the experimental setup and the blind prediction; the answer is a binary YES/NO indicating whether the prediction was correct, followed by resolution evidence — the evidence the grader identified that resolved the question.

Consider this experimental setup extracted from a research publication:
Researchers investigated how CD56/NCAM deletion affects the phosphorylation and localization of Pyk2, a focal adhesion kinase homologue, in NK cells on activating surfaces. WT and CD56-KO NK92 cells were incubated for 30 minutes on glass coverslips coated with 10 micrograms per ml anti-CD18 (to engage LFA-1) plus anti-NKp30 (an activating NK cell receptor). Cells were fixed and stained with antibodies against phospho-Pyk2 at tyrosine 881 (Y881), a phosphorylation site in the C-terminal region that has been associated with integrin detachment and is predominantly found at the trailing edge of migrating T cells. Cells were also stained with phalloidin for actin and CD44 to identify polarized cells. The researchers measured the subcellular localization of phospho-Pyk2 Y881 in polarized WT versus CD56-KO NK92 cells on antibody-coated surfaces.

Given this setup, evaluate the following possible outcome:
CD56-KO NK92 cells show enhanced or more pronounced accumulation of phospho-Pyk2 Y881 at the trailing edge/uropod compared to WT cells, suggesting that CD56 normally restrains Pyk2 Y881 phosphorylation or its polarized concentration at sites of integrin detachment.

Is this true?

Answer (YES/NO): NO